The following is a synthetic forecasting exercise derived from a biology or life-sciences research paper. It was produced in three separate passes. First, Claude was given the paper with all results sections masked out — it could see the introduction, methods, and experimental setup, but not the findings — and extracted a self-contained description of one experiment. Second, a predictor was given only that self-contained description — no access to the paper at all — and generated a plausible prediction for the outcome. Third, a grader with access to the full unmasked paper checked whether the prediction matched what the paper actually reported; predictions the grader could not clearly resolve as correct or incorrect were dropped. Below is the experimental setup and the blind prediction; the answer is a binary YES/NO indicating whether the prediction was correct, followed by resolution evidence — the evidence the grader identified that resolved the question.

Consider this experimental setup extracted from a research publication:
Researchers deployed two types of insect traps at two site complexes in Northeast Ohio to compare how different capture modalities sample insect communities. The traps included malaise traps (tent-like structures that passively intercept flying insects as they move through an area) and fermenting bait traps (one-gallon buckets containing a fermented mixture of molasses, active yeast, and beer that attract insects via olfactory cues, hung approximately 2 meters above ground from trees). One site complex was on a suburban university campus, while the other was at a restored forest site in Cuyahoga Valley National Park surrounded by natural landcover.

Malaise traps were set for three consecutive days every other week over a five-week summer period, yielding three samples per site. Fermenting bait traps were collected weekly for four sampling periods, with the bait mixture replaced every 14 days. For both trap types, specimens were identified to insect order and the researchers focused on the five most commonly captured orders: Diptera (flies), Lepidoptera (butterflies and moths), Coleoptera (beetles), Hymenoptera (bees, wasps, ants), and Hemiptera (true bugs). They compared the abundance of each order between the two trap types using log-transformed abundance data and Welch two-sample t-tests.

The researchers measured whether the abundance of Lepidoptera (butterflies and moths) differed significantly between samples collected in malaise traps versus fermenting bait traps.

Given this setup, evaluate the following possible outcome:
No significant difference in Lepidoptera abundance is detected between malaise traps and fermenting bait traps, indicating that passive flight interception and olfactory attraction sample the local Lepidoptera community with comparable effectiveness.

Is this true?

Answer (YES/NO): NO